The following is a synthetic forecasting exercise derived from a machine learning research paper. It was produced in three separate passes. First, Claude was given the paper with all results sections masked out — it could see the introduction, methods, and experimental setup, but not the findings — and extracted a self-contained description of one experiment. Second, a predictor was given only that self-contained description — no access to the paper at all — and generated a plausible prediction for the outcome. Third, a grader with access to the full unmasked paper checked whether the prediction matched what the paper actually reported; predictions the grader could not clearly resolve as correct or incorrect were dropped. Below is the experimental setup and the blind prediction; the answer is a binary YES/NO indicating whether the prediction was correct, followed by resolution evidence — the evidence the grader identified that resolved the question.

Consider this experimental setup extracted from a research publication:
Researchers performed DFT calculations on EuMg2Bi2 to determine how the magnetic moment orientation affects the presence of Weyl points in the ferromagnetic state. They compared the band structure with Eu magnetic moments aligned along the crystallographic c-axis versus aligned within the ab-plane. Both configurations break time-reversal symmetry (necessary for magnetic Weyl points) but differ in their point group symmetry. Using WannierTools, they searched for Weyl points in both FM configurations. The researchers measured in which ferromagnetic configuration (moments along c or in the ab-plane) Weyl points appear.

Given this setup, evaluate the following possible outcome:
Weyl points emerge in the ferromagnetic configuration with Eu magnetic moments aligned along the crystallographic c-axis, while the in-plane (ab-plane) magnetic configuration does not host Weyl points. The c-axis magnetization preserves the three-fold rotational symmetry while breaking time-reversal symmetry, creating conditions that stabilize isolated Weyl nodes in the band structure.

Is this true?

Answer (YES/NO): YES